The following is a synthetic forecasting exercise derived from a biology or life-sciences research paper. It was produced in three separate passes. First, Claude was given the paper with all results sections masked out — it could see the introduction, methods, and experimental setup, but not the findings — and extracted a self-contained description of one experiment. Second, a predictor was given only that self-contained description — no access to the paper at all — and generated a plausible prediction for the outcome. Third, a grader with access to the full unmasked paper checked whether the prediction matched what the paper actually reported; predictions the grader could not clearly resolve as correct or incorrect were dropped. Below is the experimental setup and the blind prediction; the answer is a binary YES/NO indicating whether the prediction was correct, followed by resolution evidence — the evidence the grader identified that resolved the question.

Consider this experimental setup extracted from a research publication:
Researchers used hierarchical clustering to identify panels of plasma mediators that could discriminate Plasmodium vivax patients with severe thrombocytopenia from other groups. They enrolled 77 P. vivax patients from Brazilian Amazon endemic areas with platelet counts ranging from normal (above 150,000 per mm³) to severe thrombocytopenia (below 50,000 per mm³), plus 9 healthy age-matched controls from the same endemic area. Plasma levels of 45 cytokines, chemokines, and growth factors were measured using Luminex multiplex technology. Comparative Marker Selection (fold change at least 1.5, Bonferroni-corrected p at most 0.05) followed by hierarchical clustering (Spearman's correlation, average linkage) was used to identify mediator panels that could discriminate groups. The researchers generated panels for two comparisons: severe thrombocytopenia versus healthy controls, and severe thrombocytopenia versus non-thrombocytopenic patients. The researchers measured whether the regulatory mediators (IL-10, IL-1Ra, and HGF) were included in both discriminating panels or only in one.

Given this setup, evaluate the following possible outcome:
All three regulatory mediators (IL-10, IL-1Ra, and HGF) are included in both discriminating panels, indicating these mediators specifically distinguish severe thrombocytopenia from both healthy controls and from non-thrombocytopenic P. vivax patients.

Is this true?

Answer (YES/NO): YES